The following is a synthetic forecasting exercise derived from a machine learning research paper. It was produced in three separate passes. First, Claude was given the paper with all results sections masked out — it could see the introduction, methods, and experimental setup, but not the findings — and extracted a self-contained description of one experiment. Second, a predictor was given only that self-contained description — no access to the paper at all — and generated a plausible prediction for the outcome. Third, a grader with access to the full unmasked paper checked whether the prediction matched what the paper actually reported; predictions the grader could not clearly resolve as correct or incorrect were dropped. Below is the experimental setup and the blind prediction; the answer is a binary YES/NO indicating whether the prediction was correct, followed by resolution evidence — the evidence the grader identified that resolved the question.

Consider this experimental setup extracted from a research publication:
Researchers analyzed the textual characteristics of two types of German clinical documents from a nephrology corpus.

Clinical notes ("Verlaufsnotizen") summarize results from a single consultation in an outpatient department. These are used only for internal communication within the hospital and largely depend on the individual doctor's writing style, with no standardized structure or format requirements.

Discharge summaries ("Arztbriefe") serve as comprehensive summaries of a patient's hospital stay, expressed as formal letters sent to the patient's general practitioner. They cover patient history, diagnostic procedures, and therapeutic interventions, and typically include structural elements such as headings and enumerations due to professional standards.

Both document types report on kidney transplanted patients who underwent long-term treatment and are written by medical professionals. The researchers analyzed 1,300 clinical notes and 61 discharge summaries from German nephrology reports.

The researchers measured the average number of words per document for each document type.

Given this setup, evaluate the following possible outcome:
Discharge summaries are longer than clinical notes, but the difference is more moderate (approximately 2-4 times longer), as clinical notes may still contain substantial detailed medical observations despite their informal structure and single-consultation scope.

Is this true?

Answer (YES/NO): NO